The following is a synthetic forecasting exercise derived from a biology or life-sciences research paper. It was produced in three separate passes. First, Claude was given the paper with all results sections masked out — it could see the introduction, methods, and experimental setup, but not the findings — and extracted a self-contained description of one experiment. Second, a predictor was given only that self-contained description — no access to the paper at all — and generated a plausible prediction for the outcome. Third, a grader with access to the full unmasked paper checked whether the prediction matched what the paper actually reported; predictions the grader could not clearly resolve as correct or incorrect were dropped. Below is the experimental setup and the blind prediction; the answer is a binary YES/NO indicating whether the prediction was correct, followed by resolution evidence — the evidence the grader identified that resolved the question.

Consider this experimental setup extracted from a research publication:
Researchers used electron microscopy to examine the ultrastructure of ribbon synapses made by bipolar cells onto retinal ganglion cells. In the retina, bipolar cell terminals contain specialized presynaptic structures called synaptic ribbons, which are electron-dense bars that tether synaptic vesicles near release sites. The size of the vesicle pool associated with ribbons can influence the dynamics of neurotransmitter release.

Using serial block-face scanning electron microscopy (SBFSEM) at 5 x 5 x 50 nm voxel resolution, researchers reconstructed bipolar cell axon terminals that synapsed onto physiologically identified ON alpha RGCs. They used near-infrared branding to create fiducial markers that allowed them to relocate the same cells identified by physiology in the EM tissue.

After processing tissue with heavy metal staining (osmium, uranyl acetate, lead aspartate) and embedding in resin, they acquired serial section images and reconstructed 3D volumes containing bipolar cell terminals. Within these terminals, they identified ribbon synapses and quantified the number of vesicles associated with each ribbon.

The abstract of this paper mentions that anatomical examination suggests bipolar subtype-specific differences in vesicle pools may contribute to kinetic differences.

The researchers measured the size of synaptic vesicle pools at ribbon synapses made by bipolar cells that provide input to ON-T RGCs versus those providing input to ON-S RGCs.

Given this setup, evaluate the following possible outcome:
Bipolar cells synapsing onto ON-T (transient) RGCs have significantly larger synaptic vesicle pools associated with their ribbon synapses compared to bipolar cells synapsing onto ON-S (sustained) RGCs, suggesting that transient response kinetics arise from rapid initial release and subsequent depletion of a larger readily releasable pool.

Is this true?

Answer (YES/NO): NO